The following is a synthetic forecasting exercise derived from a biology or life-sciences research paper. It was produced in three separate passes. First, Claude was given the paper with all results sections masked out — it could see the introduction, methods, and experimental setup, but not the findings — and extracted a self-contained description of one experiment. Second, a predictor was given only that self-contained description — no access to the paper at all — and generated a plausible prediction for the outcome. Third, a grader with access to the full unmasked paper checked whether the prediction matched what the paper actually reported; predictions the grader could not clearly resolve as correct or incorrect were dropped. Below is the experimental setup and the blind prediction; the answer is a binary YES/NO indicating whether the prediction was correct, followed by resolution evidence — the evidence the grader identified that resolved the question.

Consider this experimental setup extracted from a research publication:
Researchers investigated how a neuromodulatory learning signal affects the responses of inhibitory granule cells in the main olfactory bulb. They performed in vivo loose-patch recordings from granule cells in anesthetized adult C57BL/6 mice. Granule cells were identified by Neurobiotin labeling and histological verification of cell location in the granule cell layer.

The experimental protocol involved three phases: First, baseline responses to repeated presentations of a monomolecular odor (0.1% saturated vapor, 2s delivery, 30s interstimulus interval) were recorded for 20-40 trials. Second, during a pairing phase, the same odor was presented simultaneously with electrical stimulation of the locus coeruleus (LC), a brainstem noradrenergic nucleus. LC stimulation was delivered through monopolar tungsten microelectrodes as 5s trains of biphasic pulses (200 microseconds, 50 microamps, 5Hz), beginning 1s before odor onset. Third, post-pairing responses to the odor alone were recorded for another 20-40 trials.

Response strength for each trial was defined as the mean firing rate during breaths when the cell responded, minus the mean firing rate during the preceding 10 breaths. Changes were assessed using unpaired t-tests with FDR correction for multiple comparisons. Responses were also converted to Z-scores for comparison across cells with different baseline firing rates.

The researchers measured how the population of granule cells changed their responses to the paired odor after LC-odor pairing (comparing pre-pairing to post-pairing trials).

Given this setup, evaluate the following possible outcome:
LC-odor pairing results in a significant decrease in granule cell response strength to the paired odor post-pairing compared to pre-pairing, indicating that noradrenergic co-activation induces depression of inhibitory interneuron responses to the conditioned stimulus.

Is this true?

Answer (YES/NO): NO